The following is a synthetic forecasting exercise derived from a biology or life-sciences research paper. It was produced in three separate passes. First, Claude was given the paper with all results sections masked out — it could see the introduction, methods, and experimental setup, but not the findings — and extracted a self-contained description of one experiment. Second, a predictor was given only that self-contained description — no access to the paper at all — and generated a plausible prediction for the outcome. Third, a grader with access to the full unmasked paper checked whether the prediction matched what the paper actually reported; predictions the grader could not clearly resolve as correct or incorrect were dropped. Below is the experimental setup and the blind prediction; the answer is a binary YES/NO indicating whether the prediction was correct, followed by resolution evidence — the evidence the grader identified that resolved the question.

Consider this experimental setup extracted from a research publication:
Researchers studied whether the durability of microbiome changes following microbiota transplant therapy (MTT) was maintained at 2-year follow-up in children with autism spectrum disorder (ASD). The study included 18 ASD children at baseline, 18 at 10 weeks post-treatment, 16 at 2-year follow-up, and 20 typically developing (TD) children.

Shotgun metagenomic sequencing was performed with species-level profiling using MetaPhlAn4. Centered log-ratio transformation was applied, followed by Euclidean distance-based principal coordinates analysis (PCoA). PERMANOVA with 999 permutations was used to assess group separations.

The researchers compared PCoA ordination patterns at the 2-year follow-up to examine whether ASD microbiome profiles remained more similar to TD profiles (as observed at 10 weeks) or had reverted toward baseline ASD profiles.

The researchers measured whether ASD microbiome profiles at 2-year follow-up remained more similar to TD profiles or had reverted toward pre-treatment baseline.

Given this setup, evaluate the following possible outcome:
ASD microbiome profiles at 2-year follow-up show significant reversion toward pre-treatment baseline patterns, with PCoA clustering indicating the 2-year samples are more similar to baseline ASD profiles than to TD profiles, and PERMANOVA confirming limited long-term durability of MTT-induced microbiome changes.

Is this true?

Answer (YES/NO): NO